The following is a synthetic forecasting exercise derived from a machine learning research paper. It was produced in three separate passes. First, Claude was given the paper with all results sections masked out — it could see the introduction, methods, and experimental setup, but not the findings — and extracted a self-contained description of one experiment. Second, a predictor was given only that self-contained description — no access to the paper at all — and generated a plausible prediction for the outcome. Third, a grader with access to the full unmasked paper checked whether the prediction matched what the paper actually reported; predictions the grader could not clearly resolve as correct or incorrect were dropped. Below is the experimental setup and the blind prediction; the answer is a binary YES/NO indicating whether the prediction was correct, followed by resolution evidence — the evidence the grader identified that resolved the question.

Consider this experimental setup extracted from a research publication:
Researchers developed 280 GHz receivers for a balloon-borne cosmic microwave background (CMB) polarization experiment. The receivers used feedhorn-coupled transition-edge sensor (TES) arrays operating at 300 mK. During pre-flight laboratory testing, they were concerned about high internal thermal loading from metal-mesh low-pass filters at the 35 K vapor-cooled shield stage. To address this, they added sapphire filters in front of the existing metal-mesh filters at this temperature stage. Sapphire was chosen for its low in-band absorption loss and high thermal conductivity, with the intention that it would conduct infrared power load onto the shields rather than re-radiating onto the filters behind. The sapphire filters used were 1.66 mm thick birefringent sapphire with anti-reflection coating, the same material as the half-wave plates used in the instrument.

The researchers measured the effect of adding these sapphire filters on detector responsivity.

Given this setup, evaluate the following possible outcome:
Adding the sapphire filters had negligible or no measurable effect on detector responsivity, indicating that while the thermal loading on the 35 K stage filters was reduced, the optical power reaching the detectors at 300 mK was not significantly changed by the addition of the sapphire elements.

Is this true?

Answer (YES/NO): NO